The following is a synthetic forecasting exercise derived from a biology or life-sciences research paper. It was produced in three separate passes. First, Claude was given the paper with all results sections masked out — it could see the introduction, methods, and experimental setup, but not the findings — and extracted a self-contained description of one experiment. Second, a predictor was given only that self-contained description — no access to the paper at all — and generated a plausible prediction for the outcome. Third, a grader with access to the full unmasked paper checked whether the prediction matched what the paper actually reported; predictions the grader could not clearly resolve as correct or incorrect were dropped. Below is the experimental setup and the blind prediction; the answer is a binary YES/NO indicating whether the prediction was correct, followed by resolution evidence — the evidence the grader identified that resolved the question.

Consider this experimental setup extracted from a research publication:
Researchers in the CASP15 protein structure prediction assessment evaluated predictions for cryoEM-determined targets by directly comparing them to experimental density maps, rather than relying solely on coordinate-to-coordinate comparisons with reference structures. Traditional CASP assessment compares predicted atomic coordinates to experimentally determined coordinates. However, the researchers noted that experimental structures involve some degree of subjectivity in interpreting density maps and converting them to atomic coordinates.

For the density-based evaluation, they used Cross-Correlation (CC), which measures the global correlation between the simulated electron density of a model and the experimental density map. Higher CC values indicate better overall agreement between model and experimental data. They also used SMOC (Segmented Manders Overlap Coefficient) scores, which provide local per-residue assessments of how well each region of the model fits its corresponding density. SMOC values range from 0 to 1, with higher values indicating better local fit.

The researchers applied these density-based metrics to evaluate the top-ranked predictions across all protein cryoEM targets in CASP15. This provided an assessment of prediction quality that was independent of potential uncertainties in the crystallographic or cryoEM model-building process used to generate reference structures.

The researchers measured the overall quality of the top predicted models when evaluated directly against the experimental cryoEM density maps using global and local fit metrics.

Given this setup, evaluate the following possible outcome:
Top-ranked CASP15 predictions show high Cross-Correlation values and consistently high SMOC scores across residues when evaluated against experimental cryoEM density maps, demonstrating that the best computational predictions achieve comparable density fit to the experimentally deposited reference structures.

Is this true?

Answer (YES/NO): NO